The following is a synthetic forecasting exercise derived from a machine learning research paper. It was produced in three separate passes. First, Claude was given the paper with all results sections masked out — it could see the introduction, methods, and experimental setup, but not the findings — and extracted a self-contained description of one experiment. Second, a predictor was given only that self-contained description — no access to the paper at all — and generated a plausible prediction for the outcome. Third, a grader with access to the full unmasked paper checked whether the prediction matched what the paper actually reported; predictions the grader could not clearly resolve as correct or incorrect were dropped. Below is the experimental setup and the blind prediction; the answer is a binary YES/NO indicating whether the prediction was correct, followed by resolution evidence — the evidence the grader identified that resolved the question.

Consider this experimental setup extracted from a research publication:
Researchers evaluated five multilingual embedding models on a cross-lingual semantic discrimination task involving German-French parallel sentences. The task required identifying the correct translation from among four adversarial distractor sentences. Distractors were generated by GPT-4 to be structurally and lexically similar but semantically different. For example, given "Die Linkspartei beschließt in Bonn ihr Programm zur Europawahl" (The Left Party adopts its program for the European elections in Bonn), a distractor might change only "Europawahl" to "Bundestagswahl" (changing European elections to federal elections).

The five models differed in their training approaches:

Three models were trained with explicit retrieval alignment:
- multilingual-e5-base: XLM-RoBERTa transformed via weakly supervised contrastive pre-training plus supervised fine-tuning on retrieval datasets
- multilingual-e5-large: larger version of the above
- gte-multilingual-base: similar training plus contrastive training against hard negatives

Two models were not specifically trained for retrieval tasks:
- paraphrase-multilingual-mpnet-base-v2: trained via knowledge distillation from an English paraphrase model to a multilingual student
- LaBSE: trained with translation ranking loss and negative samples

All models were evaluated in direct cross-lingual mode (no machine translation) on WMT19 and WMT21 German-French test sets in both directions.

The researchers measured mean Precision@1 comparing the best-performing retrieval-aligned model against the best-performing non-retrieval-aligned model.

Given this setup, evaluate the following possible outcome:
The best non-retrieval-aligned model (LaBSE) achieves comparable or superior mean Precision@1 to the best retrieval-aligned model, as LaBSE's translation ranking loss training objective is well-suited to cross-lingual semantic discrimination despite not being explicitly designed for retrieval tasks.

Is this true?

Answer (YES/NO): YES